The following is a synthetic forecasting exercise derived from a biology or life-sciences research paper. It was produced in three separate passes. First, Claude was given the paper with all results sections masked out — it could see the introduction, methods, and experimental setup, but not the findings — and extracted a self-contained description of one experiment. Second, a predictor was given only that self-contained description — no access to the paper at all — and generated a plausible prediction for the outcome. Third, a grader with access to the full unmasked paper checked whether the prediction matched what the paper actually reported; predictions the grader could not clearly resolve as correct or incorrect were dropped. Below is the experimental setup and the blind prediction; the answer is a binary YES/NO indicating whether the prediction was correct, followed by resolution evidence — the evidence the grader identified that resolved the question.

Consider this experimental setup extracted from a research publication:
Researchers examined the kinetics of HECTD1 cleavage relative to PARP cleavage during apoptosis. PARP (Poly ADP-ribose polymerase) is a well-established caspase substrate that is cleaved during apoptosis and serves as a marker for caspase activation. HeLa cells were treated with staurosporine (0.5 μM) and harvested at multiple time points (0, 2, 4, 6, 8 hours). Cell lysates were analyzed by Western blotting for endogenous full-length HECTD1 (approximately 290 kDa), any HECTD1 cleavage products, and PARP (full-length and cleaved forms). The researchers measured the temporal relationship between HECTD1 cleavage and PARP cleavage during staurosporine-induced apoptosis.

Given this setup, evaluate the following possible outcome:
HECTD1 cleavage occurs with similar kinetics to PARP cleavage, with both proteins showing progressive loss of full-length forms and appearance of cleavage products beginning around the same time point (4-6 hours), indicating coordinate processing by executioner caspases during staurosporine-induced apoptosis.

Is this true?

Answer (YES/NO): YES